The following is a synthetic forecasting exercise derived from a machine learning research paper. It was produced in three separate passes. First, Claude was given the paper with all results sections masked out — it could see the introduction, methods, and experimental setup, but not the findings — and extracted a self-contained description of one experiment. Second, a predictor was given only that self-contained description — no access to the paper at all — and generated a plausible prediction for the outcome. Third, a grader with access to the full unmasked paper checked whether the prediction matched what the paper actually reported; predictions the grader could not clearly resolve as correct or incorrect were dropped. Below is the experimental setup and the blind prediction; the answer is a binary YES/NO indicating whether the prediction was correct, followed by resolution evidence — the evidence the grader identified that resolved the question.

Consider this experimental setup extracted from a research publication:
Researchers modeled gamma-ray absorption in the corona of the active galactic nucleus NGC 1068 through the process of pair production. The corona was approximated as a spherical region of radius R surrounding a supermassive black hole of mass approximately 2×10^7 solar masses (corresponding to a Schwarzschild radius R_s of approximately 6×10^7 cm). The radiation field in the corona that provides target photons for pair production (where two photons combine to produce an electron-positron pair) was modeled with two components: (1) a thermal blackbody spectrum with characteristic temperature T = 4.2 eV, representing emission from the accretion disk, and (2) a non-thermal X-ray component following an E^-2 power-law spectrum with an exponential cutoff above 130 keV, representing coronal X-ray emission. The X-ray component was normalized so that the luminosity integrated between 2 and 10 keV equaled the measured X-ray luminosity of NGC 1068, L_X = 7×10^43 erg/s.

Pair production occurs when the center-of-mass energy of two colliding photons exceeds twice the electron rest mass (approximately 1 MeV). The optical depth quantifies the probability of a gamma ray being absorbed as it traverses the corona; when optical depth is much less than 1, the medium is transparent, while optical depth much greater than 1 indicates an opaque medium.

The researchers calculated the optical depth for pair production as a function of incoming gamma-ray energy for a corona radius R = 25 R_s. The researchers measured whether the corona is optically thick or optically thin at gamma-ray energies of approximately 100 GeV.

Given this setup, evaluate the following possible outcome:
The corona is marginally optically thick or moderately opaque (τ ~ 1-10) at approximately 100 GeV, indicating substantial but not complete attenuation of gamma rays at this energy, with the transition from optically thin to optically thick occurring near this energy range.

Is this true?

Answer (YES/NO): NO